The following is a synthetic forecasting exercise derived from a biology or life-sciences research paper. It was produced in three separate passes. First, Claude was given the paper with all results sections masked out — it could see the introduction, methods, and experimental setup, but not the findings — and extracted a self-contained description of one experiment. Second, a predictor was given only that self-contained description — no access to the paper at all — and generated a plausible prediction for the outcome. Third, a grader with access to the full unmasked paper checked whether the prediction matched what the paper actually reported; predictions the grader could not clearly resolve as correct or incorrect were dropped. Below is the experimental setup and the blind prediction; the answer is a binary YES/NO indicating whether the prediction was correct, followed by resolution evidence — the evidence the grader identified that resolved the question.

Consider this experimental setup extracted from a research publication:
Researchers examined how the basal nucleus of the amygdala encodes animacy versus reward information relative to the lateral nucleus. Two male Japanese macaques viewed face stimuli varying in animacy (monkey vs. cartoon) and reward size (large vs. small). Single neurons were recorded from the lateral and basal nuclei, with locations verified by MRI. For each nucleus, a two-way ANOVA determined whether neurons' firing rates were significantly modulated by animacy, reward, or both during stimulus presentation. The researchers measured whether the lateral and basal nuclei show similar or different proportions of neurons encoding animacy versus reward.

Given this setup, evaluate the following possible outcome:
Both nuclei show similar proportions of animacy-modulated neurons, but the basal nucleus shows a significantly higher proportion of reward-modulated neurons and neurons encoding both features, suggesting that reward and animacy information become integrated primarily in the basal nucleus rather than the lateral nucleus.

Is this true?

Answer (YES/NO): NO